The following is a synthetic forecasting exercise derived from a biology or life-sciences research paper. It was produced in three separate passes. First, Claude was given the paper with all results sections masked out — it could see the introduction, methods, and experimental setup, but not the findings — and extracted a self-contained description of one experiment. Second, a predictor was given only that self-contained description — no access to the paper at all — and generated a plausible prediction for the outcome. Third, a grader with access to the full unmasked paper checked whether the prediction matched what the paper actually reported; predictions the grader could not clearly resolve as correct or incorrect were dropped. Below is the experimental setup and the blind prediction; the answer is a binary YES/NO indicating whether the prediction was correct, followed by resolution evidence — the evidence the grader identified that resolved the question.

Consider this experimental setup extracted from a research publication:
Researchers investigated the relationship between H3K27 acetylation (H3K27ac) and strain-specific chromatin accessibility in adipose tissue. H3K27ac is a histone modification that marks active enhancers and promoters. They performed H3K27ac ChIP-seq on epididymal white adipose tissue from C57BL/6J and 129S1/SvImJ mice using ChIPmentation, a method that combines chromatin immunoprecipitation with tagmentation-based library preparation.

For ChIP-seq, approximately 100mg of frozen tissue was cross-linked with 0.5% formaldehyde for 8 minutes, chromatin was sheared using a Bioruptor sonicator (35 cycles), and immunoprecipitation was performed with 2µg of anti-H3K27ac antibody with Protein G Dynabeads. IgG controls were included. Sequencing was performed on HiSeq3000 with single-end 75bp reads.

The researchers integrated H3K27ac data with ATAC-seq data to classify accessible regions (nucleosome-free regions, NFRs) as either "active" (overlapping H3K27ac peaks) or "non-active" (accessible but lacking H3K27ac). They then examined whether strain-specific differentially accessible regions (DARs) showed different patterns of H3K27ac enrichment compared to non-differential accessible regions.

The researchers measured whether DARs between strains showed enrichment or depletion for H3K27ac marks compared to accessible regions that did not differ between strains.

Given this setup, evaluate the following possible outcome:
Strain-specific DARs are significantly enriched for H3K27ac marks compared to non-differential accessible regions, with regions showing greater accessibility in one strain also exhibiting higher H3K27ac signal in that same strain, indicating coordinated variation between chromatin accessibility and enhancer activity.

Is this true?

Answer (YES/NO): NO